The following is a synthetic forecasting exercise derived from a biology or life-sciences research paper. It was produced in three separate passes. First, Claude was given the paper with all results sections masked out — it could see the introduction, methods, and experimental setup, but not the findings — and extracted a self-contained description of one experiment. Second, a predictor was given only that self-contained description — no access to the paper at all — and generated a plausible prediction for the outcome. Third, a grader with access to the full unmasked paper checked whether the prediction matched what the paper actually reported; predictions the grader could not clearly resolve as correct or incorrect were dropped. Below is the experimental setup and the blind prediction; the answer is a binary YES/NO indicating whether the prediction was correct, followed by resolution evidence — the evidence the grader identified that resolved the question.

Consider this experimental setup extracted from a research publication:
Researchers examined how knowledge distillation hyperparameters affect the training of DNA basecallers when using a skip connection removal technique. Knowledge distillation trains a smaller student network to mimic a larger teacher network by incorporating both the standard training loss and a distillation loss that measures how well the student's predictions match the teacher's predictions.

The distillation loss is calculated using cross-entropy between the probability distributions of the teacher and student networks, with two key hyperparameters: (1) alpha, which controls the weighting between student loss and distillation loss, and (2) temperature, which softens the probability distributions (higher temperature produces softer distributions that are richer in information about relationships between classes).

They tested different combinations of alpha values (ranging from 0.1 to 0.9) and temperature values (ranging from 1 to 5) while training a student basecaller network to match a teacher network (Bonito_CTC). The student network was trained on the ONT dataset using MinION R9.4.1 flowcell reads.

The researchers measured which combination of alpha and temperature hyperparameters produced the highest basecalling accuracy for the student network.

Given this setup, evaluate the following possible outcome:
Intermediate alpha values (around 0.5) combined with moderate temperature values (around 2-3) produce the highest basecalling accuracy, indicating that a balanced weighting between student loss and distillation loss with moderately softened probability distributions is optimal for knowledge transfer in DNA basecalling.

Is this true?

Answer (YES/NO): NO